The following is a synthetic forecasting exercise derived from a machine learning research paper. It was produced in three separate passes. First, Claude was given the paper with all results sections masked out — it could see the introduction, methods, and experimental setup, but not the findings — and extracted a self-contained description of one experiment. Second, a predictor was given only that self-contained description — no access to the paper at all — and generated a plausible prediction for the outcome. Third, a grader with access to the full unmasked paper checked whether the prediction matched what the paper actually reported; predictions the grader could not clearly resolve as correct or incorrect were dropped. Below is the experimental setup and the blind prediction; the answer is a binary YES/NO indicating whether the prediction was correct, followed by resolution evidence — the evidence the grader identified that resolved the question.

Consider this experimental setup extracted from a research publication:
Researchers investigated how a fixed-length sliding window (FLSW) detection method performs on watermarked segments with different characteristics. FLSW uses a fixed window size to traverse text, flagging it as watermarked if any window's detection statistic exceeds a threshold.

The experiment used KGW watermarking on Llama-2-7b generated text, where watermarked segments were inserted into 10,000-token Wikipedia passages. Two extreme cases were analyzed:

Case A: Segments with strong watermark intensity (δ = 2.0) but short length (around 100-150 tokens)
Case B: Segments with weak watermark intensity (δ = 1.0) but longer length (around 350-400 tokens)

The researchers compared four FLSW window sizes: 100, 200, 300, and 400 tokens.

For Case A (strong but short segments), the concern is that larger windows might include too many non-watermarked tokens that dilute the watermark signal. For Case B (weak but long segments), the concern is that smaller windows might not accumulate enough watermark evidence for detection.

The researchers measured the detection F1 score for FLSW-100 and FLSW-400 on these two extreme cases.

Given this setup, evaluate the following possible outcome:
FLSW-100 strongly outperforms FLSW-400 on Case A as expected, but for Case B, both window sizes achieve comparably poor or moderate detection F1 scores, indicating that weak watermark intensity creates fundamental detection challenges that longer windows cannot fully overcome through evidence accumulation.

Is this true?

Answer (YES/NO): NO